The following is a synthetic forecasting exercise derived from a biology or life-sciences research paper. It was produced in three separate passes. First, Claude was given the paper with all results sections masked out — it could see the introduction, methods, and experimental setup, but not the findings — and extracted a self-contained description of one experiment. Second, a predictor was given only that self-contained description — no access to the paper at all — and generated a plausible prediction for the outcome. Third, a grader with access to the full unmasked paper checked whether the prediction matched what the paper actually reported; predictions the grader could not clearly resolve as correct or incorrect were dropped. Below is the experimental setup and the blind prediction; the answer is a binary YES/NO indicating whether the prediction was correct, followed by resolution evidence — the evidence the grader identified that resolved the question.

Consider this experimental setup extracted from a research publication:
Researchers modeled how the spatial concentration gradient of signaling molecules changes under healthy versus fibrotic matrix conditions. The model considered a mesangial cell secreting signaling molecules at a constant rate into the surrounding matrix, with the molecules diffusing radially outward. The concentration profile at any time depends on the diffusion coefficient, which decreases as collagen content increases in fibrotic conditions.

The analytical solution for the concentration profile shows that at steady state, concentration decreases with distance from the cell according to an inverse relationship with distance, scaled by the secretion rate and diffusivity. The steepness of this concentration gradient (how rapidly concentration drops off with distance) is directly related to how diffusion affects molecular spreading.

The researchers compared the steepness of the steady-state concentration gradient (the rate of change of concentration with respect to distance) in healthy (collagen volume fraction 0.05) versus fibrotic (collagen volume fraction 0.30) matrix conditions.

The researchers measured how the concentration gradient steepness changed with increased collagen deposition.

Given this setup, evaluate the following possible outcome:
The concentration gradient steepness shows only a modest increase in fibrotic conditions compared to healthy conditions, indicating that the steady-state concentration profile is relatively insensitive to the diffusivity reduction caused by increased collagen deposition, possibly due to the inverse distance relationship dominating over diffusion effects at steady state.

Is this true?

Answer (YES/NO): NO